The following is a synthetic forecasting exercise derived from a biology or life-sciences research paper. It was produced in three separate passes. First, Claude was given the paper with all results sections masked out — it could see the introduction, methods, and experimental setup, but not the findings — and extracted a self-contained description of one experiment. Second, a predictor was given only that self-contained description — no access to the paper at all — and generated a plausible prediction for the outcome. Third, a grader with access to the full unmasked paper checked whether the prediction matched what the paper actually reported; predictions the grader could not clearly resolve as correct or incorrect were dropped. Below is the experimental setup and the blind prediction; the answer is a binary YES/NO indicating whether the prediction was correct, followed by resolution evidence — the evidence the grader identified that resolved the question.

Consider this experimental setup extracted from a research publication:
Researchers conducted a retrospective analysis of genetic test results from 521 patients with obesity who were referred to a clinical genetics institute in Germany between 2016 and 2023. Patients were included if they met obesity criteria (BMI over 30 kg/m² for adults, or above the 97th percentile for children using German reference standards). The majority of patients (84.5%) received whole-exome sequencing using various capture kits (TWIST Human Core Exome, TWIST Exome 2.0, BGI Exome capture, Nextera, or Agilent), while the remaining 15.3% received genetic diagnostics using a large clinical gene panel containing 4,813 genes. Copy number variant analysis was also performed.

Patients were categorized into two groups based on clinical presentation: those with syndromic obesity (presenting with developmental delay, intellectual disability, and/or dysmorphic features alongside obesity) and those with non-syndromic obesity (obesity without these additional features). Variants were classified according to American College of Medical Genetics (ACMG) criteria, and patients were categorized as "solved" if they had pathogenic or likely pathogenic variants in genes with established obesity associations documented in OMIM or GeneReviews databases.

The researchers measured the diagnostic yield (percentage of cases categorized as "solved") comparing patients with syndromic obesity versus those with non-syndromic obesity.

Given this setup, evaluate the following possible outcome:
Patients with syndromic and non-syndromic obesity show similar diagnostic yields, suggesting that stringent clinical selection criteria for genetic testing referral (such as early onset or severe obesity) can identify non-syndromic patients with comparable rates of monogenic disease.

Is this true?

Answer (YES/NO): NO